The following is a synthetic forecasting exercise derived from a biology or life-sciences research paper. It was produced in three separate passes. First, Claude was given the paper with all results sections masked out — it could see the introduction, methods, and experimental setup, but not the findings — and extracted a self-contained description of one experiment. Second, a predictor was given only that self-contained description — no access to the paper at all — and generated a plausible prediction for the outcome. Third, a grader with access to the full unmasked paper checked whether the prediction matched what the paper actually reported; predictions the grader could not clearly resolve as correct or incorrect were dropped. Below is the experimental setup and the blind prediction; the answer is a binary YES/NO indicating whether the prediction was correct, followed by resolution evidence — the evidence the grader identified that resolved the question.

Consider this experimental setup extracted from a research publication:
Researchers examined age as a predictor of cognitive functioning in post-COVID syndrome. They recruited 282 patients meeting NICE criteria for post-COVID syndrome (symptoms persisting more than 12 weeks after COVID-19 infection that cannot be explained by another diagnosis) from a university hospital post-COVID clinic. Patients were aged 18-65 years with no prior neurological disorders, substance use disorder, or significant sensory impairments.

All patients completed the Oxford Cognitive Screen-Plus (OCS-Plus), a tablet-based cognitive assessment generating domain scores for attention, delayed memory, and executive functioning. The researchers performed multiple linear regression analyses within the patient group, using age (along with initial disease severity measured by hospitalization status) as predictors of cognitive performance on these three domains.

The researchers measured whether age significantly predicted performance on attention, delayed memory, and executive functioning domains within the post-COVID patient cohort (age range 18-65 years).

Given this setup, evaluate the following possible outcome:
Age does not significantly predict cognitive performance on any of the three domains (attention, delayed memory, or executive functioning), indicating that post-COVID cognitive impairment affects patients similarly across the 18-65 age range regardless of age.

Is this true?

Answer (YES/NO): NO